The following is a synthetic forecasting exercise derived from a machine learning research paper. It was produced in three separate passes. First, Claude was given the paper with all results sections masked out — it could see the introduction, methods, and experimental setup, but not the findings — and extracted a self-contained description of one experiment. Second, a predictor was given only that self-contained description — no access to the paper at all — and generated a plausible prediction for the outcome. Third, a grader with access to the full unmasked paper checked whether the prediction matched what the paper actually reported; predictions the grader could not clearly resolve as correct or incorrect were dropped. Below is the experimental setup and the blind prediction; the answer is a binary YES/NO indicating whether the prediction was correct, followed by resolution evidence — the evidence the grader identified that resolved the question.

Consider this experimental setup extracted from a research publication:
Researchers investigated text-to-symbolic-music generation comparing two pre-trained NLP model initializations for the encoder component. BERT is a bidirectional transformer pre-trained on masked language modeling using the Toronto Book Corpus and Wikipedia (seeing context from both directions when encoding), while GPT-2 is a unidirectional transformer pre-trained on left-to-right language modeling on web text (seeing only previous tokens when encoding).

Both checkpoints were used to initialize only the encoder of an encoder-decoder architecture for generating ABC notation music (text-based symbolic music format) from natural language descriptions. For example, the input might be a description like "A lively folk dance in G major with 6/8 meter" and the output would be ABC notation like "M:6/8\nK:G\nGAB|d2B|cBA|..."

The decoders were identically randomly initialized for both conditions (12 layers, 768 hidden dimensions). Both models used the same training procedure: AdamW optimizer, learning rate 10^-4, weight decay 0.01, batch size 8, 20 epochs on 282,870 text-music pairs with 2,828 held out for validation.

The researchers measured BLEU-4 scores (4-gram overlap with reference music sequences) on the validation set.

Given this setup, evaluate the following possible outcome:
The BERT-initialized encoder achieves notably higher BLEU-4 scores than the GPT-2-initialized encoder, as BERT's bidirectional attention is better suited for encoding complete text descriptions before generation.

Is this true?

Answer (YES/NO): NO